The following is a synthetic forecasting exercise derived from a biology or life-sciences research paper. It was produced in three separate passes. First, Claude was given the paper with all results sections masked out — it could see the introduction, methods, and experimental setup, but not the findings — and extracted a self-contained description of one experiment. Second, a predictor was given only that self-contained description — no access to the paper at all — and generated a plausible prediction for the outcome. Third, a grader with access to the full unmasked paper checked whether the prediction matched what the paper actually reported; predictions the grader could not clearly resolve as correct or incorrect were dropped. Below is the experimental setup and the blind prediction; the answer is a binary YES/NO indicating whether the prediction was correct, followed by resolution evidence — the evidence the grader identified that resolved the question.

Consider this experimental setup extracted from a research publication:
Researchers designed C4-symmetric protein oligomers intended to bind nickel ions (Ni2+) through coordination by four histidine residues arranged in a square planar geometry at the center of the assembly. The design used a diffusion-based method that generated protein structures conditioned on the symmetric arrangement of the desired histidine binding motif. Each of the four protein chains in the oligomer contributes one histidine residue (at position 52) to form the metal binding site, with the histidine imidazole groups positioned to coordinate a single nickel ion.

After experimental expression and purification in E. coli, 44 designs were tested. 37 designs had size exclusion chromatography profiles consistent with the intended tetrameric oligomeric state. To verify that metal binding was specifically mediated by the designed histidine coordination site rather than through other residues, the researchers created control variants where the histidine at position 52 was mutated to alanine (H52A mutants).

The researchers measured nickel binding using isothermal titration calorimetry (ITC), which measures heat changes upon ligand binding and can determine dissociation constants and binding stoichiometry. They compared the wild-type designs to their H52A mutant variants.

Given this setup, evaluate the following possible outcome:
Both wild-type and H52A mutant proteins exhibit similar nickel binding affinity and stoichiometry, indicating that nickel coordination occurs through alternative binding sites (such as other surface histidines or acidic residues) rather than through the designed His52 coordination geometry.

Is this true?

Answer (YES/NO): NO